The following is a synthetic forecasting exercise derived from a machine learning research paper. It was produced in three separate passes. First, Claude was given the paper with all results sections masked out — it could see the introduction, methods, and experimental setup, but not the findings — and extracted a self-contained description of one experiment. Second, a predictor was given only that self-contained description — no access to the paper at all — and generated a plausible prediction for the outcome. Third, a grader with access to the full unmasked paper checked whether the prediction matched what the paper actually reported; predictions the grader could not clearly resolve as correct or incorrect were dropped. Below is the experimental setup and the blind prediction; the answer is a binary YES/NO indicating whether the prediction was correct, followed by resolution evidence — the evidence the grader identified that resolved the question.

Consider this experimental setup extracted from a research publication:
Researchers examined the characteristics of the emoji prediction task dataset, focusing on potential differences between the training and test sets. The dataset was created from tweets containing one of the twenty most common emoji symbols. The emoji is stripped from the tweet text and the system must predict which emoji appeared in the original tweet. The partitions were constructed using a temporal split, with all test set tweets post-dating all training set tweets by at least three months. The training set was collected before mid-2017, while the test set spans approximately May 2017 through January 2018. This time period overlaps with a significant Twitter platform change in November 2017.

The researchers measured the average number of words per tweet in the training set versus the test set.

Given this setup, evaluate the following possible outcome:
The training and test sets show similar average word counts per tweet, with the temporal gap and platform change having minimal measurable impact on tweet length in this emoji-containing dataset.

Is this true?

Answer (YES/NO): NO